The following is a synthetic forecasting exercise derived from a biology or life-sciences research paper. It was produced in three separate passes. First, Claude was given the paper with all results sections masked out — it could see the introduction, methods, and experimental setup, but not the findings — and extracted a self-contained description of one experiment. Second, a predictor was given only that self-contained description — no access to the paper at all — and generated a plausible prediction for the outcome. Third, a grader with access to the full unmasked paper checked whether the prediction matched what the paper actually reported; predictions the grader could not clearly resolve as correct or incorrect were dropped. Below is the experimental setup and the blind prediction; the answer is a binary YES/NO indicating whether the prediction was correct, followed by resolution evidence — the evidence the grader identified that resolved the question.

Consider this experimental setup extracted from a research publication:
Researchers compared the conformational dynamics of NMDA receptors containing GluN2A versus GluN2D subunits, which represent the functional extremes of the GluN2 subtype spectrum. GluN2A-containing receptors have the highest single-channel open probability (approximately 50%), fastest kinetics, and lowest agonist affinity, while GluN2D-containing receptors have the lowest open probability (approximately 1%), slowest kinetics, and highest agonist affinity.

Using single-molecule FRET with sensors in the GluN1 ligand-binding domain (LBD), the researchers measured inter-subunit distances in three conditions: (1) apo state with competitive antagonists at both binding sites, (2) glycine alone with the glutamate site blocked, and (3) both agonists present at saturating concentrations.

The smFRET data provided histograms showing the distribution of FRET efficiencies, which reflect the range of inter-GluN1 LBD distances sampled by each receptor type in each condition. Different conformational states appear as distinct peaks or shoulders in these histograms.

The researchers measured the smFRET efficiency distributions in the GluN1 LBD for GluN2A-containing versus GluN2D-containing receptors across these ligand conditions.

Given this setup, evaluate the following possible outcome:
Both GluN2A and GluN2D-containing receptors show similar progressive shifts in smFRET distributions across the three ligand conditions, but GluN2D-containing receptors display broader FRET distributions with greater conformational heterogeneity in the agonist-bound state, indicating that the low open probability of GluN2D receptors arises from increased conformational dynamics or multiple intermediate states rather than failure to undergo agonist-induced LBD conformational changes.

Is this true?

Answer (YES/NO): NO